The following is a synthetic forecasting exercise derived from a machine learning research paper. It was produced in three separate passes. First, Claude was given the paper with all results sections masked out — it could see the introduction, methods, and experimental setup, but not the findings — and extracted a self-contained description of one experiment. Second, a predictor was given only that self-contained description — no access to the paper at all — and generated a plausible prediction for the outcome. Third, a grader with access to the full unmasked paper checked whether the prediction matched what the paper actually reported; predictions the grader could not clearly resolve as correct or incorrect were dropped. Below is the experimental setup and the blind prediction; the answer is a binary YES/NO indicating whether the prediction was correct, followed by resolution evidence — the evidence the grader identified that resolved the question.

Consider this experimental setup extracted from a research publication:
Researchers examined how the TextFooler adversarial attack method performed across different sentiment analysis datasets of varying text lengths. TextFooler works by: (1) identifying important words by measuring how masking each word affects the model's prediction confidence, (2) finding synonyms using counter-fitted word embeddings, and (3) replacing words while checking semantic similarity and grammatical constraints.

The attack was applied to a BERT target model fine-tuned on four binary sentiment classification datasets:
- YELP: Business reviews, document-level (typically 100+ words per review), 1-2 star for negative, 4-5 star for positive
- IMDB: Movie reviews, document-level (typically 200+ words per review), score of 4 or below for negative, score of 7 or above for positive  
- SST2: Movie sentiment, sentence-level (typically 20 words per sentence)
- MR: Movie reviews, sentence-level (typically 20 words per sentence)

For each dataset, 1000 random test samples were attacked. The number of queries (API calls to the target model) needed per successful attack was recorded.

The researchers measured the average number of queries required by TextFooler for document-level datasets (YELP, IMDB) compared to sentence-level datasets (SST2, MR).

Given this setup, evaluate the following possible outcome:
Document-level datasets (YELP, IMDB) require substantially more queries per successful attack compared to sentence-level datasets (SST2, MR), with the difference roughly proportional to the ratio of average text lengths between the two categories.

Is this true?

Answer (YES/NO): NO